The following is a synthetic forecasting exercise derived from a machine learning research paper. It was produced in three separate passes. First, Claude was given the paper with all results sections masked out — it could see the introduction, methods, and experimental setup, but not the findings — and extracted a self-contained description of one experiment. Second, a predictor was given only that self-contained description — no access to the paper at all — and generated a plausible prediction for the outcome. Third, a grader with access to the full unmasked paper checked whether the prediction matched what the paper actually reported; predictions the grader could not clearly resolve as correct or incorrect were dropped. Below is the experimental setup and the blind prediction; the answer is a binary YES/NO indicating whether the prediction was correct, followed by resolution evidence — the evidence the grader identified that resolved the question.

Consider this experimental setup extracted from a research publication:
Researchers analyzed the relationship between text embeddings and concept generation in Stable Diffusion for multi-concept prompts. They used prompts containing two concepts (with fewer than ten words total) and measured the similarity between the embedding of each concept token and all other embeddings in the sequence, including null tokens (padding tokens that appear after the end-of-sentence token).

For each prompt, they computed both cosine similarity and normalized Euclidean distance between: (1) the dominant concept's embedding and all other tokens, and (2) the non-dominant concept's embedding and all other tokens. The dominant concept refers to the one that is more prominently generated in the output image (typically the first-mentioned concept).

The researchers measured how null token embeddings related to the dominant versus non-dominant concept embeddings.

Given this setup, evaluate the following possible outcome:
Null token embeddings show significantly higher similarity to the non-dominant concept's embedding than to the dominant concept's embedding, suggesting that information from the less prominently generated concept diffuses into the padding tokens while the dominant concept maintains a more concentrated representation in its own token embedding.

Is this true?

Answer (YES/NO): YES